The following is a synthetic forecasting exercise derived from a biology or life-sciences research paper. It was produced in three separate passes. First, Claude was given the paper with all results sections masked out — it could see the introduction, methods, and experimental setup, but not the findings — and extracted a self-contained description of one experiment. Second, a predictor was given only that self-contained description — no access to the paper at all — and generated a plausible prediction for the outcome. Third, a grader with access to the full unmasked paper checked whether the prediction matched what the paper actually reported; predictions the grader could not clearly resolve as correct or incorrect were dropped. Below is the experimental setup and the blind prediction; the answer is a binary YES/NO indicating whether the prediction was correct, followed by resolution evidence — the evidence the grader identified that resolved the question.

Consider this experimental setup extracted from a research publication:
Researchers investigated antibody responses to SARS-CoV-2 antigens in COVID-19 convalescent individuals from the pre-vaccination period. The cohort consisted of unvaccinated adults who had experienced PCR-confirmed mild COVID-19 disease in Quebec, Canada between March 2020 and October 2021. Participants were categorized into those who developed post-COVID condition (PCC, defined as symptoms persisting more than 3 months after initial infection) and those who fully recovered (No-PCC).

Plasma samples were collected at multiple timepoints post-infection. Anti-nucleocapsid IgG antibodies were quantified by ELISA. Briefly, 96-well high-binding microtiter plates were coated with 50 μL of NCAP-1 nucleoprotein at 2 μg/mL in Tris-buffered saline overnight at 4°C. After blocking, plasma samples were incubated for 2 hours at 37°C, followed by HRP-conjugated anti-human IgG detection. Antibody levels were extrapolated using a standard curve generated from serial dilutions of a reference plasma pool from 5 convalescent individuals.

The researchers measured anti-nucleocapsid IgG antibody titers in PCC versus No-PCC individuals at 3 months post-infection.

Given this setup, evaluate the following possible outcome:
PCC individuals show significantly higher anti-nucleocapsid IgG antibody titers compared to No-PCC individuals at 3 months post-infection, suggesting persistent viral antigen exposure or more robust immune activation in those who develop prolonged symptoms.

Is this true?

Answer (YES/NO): NO